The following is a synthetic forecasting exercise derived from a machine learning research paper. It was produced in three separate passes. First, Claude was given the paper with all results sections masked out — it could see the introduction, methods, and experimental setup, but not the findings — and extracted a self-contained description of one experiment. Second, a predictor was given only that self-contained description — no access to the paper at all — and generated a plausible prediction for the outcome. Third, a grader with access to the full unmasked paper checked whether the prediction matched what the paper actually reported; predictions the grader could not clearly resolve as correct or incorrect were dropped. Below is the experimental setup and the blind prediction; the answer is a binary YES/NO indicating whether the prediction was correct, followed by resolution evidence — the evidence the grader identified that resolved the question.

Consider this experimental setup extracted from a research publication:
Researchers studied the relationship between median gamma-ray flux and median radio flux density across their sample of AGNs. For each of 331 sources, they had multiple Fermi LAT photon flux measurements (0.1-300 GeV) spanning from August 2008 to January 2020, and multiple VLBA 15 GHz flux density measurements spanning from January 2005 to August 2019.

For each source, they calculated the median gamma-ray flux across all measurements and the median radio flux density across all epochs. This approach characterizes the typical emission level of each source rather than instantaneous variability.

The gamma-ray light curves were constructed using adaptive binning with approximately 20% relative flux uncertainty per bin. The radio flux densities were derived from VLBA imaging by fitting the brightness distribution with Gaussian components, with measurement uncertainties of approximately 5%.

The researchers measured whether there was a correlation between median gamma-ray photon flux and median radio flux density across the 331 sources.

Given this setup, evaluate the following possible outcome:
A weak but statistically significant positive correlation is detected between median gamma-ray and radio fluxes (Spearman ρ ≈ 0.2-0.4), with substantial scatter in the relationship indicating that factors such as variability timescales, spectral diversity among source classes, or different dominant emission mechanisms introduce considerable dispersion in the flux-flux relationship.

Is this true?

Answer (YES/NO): NO